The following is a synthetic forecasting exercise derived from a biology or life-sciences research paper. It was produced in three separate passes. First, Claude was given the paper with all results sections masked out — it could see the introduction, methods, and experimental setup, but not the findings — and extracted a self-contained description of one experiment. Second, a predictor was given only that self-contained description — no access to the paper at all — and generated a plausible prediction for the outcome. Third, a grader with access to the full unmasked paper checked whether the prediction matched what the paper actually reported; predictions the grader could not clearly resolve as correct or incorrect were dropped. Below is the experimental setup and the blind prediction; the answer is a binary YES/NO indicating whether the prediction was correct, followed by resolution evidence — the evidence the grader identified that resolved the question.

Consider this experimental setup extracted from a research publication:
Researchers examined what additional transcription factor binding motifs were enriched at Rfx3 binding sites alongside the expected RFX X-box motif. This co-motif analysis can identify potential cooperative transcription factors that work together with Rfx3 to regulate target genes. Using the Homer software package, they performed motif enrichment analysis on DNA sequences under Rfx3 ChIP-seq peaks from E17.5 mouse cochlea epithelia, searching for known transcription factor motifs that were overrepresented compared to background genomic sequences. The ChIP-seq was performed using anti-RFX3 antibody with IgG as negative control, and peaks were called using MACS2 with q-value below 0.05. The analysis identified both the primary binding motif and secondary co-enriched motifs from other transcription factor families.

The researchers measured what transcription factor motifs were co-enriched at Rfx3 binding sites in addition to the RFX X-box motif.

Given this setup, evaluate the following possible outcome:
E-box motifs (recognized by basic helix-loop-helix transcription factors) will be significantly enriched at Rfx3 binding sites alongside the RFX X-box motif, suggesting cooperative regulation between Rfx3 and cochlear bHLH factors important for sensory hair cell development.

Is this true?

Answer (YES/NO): NO